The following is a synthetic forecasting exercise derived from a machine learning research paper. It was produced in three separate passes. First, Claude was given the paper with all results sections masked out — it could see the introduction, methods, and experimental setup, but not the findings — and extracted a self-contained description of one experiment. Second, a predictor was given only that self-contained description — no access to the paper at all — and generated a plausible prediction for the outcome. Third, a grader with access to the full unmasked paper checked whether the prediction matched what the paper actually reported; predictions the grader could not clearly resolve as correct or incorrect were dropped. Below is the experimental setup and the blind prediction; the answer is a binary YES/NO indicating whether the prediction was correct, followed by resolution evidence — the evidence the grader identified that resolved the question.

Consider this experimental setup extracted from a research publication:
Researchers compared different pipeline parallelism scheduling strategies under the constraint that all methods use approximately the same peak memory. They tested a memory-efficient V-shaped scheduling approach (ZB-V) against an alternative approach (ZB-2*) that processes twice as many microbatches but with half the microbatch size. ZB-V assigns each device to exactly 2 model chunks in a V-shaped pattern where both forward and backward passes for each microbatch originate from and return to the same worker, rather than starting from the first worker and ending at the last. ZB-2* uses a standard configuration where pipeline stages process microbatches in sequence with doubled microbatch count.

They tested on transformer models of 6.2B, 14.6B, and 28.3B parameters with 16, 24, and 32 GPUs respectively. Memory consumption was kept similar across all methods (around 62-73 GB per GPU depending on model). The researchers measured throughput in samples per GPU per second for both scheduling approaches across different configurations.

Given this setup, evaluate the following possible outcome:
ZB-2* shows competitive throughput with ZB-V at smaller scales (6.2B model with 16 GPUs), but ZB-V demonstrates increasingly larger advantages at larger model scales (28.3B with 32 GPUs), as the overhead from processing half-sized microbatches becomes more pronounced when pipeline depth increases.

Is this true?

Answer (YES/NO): NO